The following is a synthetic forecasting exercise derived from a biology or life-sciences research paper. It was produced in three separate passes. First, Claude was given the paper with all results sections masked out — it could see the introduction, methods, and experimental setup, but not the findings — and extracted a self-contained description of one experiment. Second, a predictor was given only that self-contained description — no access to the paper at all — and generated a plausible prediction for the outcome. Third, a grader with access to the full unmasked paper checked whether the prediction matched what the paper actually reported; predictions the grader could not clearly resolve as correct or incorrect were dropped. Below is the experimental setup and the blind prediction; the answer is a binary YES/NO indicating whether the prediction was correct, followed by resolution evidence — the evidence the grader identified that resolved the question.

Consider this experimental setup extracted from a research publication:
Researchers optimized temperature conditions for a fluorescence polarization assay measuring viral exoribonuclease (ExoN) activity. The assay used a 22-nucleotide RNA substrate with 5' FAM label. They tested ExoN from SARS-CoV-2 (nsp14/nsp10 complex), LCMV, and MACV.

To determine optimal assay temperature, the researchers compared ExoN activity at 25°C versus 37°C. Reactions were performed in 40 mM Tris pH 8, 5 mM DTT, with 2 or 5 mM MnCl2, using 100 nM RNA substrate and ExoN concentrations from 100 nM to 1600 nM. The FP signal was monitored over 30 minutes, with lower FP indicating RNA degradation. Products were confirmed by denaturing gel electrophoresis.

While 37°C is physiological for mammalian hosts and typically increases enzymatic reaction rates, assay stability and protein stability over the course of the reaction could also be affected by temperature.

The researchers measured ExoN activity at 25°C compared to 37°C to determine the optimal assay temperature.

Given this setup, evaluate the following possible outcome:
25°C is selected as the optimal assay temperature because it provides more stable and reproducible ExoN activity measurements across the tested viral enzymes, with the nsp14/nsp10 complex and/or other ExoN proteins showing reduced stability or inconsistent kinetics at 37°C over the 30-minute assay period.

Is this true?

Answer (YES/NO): NO